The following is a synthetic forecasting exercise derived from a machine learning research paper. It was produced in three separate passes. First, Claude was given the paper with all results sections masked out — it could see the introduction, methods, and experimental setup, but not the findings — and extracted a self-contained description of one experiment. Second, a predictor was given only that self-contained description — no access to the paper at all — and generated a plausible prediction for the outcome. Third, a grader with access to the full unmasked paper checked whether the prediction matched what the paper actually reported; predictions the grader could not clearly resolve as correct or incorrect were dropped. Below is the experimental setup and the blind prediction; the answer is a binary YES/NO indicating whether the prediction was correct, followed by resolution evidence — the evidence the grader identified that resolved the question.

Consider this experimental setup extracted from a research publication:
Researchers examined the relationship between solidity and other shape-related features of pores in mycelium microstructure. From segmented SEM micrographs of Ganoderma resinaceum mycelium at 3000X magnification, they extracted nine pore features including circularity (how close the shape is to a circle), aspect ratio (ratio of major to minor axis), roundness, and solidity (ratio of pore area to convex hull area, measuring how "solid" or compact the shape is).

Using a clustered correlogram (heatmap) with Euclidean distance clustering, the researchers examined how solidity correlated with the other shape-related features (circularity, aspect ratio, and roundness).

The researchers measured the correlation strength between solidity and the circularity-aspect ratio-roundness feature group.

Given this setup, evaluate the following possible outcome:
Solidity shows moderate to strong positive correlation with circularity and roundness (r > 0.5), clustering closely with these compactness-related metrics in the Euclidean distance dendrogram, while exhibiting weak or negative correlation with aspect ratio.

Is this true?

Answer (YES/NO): NO